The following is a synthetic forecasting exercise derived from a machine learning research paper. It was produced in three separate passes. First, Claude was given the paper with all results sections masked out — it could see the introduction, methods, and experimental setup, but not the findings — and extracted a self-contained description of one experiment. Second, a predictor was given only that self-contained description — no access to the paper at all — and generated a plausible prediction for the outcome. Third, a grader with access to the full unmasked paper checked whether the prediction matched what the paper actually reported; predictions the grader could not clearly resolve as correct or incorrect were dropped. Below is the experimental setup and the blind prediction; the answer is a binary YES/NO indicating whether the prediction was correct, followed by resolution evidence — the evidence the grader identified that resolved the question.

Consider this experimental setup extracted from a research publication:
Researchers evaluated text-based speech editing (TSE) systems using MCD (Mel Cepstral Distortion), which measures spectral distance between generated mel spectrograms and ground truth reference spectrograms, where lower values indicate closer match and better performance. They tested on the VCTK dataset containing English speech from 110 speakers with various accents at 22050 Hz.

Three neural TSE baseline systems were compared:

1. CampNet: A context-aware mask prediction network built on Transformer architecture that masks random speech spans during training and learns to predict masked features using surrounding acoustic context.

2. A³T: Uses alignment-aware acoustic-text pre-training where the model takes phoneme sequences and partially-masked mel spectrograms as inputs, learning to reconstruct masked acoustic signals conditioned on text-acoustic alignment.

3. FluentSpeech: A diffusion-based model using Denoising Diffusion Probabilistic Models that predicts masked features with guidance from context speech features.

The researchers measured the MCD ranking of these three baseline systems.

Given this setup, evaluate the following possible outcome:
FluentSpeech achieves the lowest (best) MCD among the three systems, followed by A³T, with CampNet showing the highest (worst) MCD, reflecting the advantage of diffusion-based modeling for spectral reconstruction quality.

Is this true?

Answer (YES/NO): YES